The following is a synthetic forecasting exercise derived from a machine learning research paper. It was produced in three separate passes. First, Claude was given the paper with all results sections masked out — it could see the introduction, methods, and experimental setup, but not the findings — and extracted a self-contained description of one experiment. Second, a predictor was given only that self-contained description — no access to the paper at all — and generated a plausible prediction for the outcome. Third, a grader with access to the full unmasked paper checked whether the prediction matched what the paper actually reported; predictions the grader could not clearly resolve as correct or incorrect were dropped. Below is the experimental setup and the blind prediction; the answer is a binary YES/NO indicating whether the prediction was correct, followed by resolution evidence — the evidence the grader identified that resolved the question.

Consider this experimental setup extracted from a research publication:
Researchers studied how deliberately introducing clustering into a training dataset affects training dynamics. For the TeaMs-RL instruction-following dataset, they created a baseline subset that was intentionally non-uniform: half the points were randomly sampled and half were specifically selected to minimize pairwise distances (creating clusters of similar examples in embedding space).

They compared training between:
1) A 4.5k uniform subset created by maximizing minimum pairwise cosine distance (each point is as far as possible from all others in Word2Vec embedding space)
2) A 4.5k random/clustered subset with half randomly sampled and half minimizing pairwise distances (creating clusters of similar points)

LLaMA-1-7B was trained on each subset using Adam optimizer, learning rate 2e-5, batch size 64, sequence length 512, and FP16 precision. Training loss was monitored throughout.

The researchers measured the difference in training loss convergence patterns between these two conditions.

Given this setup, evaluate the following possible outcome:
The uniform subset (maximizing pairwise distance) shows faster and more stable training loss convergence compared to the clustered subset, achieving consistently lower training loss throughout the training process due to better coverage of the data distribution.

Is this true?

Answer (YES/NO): YES